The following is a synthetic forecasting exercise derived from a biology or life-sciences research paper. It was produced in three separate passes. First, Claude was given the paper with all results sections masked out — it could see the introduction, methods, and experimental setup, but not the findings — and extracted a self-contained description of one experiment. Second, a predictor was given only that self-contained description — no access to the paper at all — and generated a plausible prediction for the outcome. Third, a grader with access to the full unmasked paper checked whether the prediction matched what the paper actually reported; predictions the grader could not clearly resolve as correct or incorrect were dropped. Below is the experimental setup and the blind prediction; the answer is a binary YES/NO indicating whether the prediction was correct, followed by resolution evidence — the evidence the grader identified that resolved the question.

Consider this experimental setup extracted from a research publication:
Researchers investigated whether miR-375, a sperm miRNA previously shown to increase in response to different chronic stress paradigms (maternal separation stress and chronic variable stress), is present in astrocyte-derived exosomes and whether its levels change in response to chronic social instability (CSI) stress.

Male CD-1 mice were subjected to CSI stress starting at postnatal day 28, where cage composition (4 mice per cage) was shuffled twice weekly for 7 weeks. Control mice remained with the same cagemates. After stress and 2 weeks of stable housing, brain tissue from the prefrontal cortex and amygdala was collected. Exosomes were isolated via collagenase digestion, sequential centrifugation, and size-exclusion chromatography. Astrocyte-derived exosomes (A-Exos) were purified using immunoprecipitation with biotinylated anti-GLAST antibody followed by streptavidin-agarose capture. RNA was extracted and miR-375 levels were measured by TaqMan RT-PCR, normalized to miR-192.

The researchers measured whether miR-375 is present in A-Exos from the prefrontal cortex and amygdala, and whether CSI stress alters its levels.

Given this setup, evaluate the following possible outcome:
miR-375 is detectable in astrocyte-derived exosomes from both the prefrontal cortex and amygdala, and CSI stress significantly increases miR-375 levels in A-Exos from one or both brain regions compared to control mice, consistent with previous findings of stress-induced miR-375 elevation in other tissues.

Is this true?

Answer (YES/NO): NO